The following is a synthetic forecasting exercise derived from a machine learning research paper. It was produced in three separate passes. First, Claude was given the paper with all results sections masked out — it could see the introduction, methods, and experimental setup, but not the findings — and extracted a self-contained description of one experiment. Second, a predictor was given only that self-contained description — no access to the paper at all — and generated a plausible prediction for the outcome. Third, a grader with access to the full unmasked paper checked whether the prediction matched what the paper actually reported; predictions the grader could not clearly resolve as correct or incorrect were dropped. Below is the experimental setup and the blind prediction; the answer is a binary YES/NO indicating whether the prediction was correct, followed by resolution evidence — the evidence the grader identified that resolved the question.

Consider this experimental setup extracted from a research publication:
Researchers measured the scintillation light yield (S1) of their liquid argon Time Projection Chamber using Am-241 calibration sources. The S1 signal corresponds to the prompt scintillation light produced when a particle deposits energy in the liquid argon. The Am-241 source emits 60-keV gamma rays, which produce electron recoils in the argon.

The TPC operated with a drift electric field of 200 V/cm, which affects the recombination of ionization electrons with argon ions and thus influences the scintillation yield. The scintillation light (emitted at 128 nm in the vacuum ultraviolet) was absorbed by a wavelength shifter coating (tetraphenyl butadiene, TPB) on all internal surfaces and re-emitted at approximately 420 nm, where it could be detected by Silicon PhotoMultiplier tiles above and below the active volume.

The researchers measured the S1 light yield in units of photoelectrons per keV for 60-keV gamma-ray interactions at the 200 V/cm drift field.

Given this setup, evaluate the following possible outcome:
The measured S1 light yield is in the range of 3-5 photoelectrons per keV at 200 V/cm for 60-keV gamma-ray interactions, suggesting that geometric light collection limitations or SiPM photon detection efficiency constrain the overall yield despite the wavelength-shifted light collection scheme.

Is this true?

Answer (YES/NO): NO